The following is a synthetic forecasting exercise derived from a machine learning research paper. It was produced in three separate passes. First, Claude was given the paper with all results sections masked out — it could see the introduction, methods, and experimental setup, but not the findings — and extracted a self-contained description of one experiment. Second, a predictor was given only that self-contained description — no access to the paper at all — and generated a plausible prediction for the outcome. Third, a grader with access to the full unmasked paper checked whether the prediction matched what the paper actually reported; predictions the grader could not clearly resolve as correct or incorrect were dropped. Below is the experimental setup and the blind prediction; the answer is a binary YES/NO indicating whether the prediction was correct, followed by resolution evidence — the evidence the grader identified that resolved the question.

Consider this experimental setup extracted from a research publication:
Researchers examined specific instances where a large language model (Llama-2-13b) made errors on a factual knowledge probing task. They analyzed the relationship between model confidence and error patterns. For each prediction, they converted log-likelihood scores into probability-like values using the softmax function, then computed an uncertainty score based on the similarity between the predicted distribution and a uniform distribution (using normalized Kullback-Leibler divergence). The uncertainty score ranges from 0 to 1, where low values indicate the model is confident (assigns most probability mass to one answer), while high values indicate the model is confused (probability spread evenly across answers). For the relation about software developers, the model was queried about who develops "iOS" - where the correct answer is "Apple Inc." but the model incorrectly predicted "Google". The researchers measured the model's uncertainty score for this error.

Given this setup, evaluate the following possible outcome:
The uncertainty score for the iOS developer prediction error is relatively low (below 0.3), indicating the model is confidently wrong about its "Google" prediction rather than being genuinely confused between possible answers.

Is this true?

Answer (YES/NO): NO